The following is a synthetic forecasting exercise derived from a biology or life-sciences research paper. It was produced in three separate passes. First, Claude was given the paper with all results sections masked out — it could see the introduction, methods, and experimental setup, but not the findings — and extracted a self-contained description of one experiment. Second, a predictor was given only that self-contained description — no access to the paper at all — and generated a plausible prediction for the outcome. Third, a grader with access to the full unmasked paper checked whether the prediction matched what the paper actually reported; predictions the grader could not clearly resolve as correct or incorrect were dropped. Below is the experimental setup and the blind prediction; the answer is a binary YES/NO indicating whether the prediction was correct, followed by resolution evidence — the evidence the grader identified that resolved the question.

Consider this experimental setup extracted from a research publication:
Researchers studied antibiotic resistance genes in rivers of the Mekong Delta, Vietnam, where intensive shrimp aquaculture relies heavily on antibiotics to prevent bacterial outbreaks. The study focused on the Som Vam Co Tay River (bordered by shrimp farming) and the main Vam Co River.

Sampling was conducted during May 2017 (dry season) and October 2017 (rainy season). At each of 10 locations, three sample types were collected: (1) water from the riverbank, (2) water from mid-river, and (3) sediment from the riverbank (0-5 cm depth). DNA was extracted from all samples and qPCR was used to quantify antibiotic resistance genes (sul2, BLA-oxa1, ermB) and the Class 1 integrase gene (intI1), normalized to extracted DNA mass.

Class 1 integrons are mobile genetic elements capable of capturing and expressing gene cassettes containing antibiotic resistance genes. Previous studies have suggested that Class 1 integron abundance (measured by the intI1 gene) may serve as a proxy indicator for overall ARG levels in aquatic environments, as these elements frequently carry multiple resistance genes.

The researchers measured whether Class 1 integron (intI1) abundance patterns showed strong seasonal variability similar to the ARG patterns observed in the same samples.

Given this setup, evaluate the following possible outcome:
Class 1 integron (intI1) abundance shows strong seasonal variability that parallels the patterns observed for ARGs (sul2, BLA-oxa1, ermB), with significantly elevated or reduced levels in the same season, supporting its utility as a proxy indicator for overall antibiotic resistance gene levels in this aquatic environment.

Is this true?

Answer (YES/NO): NO